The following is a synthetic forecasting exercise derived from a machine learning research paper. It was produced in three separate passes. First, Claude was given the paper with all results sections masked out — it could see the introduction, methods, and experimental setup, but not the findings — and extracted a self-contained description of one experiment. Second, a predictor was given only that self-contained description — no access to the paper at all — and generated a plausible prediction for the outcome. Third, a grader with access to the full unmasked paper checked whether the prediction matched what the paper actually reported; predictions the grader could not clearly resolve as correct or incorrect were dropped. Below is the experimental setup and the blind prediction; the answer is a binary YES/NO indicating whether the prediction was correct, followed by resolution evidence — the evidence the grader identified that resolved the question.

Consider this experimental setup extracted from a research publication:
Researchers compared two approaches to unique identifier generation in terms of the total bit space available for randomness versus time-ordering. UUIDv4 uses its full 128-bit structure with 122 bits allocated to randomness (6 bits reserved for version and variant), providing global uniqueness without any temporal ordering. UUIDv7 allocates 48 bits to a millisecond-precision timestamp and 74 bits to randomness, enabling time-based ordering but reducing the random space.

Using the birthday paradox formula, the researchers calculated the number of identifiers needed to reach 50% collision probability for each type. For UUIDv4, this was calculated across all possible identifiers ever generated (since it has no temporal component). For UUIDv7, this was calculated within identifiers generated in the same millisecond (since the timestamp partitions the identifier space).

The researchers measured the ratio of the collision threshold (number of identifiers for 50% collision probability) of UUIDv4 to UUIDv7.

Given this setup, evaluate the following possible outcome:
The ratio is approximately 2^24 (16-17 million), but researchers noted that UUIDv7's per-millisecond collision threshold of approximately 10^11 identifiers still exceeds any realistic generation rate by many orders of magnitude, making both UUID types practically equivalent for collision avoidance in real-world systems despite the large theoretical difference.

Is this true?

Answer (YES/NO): NO